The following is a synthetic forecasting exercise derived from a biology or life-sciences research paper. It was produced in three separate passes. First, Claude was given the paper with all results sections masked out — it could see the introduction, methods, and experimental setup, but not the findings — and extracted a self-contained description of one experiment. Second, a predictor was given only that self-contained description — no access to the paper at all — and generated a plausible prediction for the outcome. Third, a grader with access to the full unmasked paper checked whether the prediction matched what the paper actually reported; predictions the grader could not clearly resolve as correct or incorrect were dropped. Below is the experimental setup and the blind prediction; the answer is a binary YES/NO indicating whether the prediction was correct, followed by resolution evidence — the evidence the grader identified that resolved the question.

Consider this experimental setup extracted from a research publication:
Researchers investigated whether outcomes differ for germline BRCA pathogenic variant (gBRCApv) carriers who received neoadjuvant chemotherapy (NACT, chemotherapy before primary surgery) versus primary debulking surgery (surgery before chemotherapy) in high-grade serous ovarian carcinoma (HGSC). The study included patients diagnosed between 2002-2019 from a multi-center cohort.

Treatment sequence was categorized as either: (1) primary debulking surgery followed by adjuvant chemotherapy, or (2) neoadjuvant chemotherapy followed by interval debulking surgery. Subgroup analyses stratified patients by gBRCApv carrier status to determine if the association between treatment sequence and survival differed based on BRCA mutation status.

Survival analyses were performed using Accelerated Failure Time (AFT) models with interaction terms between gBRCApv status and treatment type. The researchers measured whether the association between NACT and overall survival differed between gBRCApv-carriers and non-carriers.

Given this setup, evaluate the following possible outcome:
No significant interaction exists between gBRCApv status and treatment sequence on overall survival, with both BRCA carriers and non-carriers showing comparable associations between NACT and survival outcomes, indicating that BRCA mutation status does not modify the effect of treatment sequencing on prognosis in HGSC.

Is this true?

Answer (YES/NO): NO